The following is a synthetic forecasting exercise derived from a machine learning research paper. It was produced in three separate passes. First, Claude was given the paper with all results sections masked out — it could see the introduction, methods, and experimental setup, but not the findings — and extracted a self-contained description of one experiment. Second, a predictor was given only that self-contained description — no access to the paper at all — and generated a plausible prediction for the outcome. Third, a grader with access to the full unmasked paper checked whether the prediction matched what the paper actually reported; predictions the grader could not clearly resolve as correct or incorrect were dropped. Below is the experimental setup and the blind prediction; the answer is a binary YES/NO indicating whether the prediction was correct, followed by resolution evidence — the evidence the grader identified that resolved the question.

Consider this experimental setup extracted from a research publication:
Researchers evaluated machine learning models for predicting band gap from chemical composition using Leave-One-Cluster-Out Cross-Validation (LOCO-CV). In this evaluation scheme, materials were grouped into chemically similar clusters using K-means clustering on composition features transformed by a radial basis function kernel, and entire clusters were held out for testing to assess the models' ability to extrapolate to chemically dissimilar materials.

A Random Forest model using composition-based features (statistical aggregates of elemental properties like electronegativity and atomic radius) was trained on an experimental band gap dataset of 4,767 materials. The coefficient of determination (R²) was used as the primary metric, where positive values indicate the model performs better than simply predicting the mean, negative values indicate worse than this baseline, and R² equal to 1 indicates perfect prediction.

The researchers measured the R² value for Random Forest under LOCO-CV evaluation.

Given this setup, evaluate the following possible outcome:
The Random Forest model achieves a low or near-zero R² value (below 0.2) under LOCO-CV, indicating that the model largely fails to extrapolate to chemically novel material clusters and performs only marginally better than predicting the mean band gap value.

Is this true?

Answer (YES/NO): NO